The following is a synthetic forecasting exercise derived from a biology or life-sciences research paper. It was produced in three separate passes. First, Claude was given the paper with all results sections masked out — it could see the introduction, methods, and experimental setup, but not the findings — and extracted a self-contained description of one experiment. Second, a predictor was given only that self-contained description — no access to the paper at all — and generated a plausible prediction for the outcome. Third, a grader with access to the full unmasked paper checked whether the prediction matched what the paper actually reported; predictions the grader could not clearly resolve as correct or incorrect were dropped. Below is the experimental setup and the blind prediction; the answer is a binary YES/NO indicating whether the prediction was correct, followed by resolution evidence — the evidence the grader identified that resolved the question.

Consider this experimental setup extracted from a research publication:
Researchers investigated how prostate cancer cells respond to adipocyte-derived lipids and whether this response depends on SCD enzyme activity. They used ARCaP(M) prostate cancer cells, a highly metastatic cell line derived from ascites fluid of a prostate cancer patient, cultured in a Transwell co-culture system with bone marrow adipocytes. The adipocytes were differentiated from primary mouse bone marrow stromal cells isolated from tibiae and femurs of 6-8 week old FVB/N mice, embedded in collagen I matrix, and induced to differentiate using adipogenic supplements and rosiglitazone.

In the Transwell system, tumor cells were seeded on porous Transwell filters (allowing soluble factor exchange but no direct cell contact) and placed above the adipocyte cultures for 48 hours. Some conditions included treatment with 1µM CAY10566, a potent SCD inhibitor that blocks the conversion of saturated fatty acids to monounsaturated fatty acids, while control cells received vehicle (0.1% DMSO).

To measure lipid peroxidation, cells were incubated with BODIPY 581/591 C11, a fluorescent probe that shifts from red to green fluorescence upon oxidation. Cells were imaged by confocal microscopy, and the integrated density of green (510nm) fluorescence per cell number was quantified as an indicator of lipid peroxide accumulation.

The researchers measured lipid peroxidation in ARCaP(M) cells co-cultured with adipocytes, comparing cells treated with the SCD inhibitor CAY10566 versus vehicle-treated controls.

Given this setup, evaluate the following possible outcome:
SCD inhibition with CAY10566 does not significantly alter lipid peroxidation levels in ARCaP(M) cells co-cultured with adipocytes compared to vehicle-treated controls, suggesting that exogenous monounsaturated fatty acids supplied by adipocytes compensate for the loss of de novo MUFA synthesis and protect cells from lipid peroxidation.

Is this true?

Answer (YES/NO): NO